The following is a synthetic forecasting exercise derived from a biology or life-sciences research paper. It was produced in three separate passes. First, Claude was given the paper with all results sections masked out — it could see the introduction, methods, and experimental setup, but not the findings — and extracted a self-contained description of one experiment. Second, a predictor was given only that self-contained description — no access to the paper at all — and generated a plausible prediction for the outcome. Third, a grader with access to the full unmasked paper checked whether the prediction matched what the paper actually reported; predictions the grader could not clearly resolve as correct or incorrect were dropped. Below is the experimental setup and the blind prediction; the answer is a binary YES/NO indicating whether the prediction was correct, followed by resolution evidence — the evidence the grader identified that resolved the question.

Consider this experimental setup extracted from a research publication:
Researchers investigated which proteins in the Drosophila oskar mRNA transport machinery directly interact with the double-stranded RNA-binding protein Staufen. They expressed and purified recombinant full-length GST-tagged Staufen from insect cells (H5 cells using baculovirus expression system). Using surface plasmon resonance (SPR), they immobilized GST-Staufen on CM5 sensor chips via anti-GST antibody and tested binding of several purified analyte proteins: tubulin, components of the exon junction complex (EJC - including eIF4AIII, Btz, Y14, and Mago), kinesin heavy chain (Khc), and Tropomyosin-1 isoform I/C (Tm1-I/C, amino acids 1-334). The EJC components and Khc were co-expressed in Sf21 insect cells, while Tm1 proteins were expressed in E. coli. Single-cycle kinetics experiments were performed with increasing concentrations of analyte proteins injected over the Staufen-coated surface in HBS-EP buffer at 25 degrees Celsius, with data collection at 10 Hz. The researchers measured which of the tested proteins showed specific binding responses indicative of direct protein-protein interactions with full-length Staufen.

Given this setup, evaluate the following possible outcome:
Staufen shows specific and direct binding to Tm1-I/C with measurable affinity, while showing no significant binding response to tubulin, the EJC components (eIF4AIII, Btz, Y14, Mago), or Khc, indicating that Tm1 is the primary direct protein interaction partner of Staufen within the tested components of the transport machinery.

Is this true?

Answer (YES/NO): YES